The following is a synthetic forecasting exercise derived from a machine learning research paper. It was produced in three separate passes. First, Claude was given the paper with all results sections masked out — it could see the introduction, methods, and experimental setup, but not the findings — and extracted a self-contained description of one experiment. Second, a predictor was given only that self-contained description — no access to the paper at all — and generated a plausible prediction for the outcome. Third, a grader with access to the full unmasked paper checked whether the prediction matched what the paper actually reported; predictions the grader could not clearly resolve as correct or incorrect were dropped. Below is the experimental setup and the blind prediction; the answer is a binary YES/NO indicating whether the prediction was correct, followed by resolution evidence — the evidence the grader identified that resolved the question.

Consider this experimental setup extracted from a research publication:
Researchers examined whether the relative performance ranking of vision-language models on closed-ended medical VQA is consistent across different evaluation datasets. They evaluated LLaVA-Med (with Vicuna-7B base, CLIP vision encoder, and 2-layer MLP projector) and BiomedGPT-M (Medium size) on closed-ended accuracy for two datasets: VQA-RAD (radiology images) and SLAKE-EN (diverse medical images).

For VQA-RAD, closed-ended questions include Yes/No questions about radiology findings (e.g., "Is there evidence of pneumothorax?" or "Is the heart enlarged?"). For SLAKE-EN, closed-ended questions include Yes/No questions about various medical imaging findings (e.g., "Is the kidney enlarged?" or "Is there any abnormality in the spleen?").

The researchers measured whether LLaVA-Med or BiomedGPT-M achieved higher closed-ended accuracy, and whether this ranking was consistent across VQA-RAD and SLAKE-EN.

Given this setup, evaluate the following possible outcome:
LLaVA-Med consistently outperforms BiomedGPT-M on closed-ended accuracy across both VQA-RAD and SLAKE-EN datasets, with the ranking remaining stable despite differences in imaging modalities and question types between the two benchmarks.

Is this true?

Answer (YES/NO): NO